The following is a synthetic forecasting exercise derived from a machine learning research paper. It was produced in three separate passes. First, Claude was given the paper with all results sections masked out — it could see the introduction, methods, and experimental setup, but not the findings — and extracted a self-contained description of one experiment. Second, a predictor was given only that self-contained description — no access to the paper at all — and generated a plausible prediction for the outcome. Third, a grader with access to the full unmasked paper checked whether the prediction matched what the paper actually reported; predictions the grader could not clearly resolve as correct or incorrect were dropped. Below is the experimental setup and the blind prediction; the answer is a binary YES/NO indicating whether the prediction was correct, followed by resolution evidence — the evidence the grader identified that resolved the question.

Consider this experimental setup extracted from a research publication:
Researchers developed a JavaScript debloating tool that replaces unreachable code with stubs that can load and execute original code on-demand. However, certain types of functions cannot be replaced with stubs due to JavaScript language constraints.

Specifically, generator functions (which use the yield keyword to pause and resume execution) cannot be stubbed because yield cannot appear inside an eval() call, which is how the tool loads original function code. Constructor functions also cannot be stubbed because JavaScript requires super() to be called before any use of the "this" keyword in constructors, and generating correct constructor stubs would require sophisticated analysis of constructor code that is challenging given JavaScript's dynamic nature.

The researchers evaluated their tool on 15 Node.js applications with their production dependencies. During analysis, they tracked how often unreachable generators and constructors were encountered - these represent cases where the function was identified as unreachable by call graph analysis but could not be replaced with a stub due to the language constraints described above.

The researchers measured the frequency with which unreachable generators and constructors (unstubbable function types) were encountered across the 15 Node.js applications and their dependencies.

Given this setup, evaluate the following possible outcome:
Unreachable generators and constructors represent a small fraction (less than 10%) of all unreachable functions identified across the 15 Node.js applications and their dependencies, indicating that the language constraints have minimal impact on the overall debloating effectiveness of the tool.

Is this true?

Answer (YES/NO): YES